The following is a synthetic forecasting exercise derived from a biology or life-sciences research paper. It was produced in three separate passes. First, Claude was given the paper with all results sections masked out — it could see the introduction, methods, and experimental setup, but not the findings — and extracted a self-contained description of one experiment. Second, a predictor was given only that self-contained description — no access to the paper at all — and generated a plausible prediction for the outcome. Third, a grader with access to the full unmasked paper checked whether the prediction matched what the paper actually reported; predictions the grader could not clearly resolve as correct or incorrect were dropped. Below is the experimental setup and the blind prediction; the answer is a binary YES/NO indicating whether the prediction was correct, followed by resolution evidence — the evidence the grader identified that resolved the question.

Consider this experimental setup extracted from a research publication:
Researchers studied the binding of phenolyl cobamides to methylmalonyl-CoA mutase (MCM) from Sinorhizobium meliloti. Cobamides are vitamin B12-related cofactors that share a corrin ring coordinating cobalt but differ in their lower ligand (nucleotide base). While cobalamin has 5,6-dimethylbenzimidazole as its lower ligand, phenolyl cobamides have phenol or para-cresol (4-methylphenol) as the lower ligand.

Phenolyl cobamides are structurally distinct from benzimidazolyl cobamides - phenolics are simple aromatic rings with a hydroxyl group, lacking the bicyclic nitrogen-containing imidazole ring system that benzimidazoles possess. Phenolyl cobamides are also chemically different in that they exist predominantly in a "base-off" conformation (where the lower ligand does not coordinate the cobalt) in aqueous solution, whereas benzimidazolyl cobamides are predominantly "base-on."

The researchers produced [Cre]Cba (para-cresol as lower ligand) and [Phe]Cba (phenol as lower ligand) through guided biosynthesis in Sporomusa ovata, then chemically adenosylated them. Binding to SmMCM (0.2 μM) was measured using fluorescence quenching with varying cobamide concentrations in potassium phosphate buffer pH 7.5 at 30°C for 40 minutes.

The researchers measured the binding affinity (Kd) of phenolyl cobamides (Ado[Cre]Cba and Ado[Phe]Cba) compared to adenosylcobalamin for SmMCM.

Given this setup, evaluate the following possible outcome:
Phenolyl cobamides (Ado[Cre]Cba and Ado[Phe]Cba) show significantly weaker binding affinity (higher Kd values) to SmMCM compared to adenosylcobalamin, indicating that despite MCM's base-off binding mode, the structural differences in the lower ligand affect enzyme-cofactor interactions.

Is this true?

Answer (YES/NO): NO